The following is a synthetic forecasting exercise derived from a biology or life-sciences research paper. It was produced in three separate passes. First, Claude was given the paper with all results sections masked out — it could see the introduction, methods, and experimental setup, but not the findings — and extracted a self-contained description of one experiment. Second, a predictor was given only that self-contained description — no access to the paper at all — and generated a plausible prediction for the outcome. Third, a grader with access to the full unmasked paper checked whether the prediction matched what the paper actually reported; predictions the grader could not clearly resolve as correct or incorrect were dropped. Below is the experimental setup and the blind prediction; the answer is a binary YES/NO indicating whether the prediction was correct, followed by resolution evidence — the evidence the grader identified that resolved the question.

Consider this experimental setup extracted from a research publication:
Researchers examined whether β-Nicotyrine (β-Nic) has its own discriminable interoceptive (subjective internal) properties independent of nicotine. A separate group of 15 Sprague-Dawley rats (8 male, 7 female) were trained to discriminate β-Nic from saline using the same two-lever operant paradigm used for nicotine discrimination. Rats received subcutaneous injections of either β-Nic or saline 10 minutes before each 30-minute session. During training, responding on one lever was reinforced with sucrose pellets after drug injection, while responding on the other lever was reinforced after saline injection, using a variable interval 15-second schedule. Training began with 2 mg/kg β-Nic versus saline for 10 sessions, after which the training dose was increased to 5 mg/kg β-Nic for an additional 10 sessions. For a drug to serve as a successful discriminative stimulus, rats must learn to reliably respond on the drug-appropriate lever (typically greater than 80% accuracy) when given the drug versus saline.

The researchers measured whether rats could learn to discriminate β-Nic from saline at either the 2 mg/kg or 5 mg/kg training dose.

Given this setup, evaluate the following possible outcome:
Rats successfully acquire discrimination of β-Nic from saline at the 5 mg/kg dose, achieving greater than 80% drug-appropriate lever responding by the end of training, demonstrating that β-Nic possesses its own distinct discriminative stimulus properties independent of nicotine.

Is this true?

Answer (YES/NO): NO